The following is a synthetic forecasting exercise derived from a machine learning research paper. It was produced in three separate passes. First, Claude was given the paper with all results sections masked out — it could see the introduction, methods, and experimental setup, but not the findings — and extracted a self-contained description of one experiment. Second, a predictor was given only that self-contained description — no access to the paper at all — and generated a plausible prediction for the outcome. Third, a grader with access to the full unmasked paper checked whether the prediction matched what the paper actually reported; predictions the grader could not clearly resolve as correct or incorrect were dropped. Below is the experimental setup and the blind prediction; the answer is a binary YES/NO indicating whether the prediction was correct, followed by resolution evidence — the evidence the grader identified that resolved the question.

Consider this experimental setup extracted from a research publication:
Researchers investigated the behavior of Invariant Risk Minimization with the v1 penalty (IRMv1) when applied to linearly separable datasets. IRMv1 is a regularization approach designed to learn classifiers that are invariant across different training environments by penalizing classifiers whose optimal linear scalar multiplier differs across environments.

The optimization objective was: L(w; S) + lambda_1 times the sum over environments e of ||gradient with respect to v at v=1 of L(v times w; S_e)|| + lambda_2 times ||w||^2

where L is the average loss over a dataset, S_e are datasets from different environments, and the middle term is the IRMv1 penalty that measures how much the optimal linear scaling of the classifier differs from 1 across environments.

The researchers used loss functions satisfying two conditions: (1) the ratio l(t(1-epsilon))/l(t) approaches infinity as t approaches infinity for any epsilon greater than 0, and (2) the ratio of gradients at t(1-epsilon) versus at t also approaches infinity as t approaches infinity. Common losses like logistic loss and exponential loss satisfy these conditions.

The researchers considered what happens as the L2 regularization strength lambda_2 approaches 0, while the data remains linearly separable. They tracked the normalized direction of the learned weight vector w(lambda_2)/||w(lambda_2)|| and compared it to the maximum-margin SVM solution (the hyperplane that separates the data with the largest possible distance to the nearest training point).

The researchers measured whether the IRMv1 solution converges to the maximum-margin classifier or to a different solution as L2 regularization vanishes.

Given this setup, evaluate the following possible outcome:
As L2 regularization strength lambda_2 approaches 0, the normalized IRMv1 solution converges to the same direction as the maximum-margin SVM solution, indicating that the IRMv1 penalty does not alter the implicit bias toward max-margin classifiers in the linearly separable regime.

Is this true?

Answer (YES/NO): YES